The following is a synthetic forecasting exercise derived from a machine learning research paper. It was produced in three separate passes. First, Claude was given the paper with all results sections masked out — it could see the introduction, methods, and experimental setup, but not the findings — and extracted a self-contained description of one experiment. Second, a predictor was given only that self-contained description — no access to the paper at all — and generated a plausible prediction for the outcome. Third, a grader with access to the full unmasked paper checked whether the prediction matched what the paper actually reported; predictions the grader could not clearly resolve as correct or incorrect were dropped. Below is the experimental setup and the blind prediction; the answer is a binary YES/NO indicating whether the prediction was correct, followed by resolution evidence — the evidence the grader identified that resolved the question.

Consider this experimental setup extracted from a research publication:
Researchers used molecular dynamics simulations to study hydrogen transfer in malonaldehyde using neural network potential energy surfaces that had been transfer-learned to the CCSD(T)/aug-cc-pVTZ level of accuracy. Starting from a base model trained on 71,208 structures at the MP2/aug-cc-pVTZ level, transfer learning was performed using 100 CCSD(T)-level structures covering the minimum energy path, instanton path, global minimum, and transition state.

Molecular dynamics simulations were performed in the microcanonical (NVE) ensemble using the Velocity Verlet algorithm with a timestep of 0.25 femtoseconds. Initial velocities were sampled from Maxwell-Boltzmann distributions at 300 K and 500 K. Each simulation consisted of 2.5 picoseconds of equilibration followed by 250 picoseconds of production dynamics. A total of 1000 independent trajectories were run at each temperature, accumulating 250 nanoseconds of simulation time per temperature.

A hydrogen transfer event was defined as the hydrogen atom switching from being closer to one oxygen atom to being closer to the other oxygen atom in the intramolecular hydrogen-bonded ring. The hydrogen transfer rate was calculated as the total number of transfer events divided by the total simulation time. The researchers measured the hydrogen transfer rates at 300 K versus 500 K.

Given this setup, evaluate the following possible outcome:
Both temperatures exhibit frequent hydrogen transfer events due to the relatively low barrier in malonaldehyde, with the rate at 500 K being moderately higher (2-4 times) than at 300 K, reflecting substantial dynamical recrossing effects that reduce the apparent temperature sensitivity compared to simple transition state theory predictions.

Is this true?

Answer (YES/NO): NO